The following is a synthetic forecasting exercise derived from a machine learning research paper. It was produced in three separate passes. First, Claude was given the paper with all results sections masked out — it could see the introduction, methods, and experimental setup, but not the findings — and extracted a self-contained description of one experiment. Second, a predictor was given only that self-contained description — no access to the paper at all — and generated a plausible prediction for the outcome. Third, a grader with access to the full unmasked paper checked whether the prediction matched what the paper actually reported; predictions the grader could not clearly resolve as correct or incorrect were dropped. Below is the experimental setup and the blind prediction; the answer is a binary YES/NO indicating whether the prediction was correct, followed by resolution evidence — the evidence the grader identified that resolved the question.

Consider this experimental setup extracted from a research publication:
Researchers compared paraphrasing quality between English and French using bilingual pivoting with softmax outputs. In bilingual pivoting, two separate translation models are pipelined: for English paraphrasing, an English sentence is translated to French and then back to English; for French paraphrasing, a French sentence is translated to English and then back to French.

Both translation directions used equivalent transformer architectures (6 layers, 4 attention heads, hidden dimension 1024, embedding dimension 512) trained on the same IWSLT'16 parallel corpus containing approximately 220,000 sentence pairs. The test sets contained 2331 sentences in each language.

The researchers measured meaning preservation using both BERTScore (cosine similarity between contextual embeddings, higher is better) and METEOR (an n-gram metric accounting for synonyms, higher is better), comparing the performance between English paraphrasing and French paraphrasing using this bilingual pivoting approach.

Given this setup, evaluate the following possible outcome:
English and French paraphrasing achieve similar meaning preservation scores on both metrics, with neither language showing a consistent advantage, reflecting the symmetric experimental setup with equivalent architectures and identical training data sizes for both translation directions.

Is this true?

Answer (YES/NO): NO